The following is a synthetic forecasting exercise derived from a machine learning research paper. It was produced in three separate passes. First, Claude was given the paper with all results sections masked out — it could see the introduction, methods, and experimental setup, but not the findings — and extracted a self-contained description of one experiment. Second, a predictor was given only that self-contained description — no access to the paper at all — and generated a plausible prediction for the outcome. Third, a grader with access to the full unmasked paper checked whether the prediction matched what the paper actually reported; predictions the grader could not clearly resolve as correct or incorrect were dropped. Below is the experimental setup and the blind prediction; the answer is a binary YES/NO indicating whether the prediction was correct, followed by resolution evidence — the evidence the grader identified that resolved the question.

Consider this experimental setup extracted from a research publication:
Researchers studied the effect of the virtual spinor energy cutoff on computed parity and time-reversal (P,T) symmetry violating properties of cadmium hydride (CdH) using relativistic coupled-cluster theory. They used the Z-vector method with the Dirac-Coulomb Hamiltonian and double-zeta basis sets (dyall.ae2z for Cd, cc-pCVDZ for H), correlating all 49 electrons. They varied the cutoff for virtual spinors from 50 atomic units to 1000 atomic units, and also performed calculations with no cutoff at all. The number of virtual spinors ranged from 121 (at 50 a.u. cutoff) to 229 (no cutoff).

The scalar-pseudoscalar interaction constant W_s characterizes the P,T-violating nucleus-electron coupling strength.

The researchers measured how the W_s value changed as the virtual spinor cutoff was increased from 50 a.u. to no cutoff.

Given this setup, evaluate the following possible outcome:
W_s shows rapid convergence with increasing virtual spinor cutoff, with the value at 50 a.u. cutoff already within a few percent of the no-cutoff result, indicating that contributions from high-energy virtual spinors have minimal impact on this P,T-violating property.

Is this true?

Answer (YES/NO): NO